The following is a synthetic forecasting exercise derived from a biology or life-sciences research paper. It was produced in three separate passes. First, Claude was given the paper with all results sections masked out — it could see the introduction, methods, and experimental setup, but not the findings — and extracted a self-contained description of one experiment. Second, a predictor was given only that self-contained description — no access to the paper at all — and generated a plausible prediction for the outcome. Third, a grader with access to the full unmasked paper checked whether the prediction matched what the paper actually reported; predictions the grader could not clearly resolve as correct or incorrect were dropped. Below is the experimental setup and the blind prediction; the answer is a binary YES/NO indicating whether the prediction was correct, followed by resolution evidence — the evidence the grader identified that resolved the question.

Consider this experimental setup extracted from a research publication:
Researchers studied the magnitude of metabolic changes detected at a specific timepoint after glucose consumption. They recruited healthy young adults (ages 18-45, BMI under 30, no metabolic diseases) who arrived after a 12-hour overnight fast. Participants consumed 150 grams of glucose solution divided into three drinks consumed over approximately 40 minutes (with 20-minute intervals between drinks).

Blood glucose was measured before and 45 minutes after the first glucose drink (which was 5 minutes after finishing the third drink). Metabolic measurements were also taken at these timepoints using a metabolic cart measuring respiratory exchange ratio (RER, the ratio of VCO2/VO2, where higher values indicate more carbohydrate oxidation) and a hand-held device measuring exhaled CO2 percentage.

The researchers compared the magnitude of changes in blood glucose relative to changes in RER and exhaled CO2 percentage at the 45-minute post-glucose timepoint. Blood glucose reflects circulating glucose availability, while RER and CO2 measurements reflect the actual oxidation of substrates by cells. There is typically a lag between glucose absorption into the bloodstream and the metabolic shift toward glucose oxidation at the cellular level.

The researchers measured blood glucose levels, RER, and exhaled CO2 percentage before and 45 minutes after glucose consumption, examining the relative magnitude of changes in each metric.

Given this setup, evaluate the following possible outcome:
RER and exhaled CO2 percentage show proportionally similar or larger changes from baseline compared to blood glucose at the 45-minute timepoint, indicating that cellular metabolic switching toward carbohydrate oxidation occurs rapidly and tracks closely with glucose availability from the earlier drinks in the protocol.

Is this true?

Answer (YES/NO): NO